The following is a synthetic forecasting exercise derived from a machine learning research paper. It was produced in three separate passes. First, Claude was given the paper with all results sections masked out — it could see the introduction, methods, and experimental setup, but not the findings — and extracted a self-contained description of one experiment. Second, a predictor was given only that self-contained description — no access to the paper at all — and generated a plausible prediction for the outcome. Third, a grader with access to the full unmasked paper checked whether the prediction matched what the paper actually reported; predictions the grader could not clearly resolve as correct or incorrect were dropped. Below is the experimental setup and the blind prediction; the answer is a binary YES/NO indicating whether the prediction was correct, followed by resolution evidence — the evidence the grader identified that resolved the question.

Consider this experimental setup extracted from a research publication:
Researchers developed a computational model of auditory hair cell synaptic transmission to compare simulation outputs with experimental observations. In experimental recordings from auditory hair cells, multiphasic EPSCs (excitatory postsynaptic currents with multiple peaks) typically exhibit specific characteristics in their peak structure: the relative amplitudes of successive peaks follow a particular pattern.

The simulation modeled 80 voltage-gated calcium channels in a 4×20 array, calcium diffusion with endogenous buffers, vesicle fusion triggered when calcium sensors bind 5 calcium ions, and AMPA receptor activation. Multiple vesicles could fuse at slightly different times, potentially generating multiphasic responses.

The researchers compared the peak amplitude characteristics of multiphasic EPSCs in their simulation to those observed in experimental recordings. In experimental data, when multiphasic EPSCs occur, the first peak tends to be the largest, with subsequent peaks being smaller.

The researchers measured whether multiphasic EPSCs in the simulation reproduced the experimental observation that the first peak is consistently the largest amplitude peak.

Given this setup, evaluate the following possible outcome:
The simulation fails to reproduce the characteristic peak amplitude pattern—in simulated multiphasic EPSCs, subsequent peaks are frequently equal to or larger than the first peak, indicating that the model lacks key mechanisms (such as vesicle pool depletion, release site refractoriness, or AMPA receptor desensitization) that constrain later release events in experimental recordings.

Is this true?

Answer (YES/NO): YES